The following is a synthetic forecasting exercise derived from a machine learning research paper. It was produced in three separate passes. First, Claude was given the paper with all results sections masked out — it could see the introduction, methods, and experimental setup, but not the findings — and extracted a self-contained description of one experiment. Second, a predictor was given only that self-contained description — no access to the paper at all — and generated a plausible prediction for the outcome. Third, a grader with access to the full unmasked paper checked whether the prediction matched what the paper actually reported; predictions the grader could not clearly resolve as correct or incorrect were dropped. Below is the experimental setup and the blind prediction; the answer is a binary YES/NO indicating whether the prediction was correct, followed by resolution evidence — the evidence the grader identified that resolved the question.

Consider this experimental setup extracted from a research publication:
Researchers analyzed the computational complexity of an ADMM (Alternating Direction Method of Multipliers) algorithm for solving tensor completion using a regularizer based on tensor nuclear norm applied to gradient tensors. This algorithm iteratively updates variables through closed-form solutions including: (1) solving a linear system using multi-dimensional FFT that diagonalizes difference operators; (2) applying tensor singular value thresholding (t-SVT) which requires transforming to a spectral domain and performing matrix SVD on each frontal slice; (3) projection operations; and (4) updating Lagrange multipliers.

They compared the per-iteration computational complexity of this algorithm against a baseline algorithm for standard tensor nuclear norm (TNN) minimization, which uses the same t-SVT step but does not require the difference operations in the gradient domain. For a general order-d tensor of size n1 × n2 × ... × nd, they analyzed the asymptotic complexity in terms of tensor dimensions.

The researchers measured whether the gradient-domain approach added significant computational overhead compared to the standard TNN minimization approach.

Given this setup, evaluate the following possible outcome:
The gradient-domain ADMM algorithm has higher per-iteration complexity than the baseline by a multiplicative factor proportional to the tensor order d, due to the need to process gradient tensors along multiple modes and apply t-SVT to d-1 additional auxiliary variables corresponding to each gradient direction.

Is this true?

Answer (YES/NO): NO